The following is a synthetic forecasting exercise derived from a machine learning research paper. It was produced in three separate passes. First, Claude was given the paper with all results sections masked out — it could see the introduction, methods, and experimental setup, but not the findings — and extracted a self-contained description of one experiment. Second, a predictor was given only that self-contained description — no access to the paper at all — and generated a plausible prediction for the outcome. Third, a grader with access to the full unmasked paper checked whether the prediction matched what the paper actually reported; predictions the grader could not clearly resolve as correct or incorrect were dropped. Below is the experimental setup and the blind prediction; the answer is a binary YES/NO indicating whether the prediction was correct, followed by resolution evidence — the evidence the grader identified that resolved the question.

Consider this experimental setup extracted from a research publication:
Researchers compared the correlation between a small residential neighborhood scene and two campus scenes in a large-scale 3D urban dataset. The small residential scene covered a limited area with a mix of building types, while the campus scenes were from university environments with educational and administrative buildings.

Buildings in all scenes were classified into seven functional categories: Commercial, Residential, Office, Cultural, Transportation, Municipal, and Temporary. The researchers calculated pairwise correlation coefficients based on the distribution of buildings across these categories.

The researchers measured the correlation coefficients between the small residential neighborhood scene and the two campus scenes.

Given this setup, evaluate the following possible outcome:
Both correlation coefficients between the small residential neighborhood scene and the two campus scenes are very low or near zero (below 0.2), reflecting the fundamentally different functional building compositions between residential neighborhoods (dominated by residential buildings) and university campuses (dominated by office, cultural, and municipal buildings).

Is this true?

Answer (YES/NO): NO